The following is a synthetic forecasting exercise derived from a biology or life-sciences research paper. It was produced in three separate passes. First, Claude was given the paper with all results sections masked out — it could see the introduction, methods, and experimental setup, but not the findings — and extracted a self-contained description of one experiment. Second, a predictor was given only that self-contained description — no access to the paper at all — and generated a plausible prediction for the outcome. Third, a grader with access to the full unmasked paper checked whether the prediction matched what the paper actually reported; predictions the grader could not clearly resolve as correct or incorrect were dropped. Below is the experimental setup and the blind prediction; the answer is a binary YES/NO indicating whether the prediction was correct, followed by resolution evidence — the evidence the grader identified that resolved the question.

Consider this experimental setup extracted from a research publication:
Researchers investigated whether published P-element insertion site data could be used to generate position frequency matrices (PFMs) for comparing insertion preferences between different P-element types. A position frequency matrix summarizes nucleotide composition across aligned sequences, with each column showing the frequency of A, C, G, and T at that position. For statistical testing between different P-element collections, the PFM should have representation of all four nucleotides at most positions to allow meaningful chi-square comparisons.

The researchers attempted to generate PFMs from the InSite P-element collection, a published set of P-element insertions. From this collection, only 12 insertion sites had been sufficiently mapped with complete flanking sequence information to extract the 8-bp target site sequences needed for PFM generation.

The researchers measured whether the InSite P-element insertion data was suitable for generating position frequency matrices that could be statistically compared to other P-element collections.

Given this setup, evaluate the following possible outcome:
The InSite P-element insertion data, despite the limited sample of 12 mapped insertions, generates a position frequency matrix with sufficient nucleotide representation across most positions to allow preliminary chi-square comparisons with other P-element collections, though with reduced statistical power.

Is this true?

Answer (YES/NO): NO